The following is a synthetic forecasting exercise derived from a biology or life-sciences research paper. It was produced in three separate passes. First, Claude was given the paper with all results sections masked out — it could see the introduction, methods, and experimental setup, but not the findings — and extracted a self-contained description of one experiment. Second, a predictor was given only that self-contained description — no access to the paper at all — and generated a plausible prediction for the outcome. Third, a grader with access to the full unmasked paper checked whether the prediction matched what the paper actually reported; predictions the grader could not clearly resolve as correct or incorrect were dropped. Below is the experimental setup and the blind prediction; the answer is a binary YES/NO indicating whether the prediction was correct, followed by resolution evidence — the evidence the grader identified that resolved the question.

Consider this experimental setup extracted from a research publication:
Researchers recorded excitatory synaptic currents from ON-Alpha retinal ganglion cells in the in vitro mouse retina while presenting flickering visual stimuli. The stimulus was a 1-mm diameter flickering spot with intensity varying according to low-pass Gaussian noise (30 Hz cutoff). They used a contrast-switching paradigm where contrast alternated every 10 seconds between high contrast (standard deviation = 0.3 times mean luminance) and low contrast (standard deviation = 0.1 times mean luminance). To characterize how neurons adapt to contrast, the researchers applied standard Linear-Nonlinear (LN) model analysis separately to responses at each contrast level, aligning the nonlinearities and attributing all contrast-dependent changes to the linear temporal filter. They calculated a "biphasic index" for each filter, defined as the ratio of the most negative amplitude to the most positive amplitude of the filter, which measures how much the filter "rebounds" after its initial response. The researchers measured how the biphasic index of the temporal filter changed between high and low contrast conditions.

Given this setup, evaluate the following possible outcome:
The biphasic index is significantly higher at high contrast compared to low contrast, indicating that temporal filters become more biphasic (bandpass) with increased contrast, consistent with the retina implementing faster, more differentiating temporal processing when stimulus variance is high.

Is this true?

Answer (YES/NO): YES